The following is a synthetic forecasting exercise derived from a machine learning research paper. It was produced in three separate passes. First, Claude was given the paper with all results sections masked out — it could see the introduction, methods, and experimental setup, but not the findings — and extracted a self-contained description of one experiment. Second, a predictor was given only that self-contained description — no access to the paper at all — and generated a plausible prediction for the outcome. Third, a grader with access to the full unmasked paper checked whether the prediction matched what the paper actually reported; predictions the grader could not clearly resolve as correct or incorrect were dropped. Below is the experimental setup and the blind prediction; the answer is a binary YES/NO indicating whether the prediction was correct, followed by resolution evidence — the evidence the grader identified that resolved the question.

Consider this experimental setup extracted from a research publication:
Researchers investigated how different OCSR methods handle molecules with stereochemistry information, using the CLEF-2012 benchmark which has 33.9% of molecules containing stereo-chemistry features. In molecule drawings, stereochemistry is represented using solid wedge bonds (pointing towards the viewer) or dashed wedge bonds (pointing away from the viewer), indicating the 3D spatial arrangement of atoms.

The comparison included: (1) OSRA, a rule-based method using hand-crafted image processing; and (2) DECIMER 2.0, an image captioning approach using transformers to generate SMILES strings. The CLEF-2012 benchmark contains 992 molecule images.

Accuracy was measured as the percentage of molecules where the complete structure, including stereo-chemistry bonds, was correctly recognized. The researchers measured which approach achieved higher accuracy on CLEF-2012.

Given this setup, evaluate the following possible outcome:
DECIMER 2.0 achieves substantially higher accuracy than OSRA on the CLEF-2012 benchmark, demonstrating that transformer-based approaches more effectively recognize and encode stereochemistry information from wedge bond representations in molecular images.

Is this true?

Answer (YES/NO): NO